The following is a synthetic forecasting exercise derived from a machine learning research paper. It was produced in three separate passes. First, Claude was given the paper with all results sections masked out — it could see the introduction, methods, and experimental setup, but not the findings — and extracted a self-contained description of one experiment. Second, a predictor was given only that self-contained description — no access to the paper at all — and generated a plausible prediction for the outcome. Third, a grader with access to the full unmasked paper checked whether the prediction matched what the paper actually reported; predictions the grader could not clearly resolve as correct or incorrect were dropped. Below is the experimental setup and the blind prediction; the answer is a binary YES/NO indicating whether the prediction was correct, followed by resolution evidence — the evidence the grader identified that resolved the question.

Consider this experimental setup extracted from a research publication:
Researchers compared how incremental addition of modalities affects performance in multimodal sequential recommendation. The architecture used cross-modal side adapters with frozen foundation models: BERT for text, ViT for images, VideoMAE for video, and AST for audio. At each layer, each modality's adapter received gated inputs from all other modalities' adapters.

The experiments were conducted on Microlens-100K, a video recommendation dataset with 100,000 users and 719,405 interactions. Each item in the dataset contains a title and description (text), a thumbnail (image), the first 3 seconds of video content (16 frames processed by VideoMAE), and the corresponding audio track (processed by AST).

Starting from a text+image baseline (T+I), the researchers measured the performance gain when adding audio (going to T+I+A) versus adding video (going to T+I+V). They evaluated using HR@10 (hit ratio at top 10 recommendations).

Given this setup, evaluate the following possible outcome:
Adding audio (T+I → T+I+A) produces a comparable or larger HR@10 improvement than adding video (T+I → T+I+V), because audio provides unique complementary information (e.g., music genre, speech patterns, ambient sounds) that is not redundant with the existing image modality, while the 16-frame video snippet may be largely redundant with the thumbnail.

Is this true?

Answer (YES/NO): YES